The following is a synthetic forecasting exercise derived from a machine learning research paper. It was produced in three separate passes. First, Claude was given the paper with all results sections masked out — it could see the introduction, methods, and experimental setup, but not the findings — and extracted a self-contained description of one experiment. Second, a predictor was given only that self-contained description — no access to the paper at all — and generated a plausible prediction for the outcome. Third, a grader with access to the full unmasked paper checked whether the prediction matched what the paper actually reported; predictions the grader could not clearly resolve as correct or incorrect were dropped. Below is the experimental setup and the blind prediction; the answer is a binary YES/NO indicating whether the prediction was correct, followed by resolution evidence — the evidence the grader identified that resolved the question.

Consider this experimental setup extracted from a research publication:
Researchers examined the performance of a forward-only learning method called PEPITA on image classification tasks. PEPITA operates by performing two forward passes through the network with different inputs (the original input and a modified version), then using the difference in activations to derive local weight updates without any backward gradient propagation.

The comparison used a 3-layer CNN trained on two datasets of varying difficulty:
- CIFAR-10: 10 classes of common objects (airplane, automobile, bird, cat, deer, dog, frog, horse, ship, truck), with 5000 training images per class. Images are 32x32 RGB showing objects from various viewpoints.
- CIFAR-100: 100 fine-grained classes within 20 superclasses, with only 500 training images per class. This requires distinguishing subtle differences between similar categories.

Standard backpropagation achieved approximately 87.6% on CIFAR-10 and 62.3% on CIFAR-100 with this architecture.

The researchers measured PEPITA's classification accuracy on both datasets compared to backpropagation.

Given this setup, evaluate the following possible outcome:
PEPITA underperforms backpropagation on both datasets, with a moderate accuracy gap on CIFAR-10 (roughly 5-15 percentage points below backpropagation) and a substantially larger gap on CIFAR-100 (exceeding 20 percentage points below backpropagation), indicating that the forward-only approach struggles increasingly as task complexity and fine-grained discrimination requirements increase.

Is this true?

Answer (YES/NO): NO